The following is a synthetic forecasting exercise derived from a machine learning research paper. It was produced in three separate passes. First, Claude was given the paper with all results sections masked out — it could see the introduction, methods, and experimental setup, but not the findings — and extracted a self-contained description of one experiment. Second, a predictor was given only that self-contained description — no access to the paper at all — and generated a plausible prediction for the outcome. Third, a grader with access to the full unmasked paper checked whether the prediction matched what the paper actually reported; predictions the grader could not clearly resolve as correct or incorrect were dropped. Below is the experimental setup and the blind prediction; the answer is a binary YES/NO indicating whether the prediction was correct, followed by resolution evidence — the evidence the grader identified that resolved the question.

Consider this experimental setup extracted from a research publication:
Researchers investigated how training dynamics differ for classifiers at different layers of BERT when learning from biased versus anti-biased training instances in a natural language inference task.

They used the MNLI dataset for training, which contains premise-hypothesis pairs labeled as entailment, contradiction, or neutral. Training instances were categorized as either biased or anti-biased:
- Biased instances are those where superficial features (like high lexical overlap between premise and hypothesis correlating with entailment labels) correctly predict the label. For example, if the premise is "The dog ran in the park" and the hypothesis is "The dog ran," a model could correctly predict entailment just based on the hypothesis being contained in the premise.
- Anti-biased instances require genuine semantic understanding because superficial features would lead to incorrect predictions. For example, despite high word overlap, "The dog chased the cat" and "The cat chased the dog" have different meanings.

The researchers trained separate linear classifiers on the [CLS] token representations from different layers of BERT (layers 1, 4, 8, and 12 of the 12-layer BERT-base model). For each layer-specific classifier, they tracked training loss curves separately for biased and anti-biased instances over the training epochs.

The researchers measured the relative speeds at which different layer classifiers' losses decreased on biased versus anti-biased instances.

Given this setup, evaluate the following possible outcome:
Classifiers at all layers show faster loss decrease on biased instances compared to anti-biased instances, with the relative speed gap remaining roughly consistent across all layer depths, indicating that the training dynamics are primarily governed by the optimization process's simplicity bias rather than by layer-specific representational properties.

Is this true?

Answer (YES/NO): NO